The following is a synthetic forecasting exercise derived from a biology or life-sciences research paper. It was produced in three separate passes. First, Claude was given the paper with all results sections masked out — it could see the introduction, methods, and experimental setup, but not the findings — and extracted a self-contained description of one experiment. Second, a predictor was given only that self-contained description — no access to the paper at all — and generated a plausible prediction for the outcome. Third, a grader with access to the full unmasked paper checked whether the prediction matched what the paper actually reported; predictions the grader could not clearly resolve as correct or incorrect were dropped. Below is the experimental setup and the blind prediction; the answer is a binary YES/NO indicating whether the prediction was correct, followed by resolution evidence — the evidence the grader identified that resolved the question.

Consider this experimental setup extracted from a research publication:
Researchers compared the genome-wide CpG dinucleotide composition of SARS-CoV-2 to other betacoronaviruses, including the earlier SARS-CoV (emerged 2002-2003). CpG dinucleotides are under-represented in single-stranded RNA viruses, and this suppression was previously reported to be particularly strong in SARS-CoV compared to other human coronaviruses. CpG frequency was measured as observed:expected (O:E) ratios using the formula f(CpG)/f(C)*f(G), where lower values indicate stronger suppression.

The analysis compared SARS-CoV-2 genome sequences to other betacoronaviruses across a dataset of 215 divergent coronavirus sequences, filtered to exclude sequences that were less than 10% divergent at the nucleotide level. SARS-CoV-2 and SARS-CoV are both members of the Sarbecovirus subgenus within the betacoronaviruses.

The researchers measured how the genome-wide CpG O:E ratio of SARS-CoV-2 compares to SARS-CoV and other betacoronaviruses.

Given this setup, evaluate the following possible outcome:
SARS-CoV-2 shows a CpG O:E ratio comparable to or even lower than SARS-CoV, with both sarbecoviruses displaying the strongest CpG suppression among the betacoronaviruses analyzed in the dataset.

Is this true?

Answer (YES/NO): YES